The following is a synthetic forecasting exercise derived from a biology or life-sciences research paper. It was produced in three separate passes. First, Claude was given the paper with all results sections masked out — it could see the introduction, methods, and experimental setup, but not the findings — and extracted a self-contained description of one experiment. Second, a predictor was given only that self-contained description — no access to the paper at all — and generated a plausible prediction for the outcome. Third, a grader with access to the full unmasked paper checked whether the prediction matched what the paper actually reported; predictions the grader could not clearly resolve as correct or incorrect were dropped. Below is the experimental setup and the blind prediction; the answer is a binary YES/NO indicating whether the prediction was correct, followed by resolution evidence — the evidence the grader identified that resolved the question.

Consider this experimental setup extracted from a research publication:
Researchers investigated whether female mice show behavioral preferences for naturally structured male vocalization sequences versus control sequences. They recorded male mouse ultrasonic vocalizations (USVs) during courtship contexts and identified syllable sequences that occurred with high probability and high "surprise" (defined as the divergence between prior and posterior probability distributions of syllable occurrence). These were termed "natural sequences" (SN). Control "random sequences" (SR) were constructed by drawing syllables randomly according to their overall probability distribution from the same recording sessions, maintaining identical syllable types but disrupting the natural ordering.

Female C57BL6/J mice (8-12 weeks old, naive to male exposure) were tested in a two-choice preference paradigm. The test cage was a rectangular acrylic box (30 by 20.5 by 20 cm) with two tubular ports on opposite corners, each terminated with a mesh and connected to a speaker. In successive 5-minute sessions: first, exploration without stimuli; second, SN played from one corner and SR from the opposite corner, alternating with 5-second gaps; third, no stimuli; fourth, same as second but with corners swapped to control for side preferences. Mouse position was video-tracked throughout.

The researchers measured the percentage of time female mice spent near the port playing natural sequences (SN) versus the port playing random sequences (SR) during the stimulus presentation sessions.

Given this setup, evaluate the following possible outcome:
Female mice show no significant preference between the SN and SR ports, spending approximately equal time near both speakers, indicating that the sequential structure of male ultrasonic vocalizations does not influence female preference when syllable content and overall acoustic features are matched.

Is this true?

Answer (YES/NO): NO